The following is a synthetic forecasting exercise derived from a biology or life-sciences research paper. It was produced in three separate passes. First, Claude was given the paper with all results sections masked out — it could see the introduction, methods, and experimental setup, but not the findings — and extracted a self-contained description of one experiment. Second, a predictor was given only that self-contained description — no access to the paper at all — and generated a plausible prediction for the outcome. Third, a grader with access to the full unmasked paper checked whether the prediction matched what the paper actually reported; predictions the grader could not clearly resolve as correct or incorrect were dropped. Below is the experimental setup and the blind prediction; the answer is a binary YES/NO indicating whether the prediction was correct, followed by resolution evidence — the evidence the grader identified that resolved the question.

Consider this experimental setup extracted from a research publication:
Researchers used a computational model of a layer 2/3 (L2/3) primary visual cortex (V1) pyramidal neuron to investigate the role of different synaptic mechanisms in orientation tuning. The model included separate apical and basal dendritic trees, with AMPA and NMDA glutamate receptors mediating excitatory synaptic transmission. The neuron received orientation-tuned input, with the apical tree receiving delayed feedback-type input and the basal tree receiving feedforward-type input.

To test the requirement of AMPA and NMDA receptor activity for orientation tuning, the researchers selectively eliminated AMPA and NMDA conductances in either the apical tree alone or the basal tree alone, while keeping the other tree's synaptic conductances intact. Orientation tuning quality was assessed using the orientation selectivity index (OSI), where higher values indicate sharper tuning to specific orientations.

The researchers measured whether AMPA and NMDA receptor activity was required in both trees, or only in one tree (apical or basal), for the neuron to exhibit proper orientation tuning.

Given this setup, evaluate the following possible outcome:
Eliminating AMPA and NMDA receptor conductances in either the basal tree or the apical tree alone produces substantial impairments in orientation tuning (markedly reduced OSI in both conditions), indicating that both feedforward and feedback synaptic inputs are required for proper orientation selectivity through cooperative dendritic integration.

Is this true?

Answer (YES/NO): NO